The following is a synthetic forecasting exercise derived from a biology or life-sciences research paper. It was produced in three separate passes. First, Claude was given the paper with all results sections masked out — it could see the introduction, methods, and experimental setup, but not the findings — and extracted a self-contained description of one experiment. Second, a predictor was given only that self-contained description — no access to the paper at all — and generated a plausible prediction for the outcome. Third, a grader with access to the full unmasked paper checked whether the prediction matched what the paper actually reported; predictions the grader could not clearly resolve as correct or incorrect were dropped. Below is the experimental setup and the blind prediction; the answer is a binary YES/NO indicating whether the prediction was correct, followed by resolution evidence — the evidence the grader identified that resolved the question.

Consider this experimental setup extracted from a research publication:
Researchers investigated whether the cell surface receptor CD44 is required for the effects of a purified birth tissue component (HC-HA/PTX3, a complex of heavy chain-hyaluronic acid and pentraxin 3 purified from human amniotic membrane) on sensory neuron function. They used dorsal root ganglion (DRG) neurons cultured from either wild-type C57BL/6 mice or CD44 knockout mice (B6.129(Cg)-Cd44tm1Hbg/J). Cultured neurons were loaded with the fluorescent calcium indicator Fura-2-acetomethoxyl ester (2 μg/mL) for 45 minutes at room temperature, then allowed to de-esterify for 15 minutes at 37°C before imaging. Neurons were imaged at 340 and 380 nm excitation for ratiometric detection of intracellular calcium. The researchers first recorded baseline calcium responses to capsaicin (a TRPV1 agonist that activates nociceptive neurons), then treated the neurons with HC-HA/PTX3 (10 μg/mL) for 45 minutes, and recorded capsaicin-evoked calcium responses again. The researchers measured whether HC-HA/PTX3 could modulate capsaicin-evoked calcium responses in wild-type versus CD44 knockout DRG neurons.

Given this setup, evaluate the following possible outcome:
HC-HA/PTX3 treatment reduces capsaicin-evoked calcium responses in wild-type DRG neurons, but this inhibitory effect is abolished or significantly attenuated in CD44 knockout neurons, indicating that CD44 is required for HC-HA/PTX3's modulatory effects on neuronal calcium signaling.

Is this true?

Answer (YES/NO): YES